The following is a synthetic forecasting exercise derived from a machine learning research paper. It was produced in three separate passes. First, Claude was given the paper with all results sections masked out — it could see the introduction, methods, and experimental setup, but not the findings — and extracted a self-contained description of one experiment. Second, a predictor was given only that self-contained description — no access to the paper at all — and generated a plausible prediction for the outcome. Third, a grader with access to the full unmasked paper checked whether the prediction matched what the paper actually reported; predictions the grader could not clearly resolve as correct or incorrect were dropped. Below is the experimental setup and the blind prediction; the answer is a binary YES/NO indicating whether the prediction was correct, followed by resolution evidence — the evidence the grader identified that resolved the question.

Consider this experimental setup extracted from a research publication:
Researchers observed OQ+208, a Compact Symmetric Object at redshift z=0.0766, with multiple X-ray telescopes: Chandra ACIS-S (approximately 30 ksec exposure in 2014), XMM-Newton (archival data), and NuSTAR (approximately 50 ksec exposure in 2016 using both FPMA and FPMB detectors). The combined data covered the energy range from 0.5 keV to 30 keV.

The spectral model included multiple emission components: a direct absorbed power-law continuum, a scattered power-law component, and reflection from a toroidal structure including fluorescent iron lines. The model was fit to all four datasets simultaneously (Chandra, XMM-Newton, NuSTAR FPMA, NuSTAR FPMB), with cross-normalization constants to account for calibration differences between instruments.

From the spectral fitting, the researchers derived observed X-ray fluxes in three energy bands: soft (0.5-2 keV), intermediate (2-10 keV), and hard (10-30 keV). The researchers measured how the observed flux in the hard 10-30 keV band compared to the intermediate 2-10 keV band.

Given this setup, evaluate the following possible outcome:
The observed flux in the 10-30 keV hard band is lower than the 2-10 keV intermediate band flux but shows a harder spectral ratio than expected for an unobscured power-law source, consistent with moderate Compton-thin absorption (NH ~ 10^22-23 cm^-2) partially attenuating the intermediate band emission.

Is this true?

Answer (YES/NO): NO